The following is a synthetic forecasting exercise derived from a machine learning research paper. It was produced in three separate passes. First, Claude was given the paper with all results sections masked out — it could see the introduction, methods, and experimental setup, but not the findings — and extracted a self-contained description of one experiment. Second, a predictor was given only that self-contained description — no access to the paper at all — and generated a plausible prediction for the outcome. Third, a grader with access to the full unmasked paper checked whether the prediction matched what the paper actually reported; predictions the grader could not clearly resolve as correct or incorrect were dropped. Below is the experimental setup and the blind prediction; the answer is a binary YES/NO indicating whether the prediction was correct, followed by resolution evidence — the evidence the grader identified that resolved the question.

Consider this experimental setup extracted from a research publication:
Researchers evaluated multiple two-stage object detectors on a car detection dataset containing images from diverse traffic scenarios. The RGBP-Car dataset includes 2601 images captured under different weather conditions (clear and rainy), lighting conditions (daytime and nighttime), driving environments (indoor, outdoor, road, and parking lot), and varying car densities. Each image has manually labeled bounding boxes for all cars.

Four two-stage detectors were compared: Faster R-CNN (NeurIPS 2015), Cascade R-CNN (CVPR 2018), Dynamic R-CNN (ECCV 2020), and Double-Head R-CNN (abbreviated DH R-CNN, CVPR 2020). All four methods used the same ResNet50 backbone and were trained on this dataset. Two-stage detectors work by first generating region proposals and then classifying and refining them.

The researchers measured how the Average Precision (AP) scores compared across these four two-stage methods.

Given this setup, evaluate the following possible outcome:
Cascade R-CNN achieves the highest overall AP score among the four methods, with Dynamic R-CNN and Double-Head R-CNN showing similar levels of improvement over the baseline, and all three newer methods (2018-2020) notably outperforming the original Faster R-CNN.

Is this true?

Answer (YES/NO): NO